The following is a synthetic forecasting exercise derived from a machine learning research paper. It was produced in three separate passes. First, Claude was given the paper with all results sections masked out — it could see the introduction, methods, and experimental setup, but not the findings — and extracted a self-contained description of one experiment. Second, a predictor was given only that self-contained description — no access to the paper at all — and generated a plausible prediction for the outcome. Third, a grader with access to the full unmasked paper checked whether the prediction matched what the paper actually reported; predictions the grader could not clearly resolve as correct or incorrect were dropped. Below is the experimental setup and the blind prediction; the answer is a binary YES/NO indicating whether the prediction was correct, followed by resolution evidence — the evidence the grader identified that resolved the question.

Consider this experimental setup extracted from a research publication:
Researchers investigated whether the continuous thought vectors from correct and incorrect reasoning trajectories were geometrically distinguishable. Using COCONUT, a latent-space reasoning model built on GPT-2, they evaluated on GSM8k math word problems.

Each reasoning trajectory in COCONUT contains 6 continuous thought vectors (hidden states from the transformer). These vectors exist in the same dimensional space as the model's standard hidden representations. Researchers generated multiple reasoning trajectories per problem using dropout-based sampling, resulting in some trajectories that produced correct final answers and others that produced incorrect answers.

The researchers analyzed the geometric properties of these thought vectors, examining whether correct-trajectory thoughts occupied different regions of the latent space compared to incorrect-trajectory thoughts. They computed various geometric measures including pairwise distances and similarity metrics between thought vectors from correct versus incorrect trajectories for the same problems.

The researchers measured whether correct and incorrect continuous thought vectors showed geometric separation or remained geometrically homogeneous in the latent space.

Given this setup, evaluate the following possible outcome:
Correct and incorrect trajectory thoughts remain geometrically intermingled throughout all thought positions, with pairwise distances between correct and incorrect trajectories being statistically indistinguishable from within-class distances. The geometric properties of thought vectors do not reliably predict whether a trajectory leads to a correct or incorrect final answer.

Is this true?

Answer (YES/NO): YES